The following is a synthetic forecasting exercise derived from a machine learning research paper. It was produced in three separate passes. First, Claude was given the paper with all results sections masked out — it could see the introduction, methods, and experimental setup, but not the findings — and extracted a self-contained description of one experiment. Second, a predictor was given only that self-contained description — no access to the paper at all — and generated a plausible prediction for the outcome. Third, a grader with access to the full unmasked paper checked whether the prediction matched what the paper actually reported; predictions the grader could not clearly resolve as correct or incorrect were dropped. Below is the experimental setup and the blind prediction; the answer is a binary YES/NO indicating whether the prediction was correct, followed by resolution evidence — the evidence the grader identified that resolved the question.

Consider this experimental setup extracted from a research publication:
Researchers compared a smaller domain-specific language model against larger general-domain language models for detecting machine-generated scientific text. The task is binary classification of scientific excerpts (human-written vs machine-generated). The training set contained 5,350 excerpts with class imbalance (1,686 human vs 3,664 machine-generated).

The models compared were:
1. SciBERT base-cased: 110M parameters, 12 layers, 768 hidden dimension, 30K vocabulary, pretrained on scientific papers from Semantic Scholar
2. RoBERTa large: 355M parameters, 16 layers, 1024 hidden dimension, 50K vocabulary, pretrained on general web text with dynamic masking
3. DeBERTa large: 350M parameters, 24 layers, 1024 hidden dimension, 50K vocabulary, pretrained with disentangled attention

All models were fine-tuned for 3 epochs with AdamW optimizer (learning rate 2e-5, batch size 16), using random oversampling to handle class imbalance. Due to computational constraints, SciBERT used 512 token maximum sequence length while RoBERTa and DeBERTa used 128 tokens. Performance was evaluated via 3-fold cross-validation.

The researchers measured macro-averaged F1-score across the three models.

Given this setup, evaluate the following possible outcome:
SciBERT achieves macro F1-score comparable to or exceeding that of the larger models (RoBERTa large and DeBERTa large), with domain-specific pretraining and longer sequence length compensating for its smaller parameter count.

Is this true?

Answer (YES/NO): YES